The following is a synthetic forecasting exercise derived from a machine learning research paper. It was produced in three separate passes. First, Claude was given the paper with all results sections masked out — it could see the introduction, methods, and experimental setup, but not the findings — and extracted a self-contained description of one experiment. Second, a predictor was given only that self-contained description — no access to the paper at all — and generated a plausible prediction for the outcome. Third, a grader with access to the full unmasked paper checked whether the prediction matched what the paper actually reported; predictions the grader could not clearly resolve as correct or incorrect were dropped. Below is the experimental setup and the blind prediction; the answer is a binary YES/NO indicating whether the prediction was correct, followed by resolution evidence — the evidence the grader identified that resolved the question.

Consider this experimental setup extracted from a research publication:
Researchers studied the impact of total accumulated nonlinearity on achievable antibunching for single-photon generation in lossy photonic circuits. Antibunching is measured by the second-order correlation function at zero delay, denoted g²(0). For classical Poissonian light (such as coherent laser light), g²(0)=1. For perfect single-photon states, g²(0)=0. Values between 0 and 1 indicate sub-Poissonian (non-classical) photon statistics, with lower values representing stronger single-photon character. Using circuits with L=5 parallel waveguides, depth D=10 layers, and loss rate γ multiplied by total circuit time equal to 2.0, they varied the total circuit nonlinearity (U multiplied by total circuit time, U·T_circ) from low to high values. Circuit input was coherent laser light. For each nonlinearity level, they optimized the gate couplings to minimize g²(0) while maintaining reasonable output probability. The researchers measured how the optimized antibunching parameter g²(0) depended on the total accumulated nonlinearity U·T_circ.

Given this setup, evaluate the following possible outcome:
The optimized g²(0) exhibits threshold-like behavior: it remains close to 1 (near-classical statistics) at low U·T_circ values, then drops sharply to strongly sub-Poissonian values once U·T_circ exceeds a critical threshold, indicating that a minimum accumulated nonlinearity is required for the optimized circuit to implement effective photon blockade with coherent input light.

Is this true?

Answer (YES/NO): NO